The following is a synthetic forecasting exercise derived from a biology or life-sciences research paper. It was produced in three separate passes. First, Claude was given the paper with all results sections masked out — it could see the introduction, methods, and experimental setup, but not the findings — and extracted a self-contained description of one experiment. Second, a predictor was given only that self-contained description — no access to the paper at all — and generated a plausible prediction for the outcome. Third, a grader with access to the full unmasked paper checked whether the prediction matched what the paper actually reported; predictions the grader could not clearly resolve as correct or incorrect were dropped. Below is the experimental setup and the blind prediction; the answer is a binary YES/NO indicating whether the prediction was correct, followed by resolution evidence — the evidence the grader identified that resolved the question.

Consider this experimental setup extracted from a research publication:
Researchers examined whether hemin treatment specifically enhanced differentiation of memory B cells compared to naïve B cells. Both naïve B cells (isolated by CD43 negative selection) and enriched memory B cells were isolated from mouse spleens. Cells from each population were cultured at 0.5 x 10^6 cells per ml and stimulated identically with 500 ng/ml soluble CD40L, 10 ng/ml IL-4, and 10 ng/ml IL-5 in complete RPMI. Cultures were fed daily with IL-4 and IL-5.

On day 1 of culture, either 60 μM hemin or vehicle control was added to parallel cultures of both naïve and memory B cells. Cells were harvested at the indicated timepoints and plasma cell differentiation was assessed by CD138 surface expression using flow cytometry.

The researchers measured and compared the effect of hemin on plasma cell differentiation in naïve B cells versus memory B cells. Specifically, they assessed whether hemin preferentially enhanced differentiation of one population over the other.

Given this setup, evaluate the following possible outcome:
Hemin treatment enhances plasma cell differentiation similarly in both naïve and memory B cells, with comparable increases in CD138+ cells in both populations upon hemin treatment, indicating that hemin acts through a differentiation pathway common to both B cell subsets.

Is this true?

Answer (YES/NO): YES